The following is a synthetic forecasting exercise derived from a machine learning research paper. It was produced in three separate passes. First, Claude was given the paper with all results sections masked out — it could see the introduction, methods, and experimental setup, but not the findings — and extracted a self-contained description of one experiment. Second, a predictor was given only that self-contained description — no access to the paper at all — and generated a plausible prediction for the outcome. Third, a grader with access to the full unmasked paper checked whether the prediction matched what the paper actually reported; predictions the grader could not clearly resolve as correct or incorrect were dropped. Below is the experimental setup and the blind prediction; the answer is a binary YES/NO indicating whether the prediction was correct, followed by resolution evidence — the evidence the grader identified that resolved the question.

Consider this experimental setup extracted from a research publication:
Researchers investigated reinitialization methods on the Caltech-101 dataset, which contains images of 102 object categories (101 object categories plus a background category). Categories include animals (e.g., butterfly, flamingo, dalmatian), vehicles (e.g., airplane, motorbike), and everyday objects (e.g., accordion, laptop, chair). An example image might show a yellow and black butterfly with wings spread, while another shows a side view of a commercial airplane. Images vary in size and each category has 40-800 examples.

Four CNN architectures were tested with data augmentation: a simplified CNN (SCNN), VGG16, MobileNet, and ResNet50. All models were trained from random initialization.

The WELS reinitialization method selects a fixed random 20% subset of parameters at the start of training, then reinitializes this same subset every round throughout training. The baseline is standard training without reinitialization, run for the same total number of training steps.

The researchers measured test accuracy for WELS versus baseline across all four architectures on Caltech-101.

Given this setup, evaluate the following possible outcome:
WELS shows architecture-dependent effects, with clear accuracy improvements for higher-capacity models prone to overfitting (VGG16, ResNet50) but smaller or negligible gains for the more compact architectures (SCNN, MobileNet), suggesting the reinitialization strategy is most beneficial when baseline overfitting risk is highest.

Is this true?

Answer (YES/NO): NO